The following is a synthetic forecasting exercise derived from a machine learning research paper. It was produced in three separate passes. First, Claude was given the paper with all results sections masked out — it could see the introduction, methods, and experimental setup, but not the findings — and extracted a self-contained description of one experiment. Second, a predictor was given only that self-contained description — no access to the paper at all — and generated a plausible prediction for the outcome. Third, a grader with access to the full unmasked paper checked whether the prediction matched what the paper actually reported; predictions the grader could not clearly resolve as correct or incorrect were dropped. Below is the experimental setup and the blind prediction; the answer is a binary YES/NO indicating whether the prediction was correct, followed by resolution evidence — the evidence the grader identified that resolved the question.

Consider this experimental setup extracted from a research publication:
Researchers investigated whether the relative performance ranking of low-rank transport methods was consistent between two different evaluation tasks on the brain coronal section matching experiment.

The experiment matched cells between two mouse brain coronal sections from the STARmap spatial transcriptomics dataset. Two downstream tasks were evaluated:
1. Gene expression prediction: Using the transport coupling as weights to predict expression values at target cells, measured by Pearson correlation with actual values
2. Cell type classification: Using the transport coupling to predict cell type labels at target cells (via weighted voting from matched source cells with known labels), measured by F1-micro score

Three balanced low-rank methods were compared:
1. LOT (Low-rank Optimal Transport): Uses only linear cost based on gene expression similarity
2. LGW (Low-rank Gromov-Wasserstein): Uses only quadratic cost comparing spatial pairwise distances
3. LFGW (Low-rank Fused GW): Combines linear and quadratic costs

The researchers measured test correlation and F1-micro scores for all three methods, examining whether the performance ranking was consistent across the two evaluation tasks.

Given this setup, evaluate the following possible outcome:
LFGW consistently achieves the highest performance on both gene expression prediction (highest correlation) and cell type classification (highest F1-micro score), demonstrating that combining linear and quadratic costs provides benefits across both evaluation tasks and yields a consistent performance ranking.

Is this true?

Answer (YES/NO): YES